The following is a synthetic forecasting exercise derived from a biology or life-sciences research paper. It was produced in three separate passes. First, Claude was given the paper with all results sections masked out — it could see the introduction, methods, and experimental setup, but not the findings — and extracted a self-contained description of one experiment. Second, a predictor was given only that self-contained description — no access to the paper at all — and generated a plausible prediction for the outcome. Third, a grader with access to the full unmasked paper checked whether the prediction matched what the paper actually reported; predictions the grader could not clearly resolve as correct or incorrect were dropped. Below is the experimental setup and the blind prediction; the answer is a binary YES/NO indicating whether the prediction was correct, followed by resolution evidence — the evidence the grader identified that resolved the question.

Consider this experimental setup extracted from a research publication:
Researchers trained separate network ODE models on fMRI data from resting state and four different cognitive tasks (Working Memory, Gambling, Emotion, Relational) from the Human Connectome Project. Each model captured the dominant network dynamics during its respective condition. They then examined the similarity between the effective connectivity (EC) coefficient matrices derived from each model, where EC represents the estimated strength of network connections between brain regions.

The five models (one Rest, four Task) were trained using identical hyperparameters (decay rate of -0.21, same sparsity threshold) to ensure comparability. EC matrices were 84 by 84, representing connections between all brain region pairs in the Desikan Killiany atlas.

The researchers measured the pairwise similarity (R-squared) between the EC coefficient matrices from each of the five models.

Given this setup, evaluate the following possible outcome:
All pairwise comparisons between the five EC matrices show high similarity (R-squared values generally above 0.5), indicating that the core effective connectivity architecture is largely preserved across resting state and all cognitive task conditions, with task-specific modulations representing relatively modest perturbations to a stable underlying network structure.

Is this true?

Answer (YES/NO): YES